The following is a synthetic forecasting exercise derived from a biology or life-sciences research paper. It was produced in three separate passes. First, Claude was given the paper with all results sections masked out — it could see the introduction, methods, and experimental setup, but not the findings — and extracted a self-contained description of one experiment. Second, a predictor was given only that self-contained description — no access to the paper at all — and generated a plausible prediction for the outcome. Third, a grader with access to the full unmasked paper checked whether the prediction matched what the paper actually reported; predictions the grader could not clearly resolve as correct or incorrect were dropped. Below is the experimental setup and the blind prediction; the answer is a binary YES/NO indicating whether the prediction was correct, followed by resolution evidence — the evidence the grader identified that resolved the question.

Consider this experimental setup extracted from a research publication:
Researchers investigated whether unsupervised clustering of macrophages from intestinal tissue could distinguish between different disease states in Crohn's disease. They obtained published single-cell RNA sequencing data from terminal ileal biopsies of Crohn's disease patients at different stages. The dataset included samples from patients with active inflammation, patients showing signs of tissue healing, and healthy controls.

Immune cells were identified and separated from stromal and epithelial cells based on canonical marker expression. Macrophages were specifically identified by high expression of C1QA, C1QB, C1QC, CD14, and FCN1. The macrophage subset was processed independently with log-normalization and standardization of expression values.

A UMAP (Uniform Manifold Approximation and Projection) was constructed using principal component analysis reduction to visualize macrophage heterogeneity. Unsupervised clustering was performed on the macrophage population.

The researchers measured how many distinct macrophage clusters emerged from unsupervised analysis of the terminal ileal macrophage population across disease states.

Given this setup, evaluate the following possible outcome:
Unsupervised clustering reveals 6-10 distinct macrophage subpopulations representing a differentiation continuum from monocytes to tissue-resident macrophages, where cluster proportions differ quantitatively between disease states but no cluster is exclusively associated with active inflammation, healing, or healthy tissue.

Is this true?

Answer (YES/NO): NO